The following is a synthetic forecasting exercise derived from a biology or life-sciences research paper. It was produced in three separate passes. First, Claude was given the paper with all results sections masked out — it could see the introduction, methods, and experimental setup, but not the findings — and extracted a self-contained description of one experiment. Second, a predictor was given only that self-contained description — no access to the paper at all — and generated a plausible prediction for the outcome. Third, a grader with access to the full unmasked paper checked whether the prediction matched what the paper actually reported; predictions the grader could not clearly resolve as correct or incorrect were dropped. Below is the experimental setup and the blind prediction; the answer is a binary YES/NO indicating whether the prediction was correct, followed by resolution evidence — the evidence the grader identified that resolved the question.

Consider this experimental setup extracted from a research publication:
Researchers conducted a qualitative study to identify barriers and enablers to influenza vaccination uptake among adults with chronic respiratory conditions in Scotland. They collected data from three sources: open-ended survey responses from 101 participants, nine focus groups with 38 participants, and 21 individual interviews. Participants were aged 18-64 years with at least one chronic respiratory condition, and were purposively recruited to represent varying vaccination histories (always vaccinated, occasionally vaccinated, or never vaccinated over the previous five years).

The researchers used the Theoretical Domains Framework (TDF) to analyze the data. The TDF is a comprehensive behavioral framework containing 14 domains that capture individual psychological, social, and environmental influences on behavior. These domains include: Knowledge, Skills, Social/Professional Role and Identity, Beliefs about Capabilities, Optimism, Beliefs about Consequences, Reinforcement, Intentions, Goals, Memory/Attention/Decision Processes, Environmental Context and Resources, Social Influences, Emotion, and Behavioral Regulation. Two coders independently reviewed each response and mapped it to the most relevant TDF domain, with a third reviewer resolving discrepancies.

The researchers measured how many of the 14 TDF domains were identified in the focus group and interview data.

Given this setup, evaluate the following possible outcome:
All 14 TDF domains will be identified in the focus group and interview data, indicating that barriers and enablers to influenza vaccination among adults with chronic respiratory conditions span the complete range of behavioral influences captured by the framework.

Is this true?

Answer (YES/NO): NO